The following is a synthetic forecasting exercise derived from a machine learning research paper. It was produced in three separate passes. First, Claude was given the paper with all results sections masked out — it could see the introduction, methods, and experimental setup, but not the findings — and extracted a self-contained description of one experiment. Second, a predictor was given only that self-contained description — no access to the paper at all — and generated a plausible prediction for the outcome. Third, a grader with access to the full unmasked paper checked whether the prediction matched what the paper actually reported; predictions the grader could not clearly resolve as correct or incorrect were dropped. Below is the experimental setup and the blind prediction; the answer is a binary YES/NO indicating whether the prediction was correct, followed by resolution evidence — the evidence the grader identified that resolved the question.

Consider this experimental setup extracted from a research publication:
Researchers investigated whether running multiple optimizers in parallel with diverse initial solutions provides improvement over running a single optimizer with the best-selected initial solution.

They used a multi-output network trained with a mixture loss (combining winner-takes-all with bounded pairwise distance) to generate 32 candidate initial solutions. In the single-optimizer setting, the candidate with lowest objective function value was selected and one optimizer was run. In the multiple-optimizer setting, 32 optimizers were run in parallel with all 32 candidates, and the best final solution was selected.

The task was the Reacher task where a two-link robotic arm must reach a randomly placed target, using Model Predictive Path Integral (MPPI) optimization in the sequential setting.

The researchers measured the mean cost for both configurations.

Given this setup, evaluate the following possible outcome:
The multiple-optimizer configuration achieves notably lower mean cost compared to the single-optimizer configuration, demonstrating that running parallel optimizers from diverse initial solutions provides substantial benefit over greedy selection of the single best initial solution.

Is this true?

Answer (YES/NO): YES